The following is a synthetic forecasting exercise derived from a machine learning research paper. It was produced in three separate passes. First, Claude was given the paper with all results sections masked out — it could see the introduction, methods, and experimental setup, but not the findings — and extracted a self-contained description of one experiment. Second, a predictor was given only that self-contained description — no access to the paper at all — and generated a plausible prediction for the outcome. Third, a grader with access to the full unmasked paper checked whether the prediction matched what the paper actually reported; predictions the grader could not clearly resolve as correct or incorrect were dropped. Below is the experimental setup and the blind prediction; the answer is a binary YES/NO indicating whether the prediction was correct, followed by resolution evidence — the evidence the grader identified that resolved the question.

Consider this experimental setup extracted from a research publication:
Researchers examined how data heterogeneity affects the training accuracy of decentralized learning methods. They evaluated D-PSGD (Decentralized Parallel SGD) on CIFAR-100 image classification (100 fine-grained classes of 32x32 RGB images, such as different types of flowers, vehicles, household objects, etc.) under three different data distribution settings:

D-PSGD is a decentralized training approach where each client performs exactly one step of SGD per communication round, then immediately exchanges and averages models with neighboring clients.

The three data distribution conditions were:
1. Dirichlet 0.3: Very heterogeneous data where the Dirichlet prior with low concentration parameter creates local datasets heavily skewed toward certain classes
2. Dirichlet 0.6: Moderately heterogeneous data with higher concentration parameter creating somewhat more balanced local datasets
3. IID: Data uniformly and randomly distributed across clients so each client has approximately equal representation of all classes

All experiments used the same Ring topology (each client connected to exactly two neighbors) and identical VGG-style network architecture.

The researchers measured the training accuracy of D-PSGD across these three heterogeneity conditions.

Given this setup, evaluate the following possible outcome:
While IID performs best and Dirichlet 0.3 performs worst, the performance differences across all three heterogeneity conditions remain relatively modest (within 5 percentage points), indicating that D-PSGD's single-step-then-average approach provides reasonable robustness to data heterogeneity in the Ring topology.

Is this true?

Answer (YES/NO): NO